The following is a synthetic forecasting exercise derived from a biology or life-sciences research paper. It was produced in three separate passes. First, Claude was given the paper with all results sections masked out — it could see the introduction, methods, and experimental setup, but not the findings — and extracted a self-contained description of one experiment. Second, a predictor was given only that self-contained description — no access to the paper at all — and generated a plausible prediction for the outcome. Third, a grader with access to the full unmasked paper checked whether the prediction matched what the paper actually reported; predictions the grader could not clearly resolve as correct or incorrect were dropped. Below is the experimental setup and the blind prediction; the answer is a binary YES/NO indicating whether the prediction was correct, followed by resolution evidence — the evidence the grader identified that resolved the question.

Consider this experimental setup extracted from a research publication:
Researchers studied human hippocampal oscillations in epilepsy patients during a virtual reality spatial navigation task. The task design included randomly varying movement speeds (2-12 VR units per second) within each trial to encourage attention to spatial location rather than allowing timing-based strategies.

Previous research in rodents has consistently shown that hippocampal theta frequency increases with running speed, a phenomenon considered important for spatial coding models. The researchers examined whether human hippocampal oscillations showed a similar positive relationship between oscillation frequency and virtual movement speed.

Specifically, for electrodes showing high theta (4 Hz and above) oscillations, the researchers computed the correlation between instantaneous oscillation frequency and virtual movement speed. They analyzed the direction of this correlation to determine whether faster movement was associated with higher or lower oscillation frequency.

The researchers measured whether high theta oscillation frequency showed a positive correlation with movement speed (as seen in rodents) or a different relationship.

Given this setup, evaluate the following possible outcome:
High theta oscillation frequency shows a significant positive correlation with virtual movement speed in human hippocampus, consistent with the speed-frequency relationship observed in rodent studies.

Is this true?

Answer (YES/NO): YES